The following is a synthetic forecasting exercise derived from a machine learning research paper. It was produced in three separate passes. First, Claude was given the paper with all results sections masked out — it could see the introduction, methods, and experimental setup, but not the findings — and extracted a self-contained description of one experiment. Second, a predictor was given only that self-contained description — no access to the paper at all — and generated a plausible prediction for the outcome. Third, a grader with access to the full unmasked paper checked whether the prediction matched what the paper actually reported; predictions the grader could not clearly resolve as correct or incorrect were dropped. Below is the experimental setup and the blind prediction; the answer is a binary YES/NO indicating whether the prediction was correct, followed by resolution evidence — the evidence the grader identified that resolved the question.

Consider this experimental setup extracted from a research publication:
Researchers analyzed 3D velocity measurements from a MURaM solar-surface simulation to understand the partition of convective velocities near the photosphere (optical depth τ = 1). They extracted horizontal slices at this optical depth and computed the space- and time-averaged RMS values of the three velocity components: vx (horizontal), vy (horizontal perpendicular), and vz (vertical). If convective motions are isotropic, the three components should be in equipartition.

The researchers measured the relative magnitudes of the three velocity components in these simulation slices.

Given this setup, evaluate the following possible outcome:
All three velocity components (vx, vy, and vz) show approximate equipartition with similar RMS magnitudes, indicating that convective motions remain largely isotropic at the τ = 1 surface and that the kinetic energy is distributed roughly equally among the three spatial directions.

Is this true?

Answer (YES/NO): YES